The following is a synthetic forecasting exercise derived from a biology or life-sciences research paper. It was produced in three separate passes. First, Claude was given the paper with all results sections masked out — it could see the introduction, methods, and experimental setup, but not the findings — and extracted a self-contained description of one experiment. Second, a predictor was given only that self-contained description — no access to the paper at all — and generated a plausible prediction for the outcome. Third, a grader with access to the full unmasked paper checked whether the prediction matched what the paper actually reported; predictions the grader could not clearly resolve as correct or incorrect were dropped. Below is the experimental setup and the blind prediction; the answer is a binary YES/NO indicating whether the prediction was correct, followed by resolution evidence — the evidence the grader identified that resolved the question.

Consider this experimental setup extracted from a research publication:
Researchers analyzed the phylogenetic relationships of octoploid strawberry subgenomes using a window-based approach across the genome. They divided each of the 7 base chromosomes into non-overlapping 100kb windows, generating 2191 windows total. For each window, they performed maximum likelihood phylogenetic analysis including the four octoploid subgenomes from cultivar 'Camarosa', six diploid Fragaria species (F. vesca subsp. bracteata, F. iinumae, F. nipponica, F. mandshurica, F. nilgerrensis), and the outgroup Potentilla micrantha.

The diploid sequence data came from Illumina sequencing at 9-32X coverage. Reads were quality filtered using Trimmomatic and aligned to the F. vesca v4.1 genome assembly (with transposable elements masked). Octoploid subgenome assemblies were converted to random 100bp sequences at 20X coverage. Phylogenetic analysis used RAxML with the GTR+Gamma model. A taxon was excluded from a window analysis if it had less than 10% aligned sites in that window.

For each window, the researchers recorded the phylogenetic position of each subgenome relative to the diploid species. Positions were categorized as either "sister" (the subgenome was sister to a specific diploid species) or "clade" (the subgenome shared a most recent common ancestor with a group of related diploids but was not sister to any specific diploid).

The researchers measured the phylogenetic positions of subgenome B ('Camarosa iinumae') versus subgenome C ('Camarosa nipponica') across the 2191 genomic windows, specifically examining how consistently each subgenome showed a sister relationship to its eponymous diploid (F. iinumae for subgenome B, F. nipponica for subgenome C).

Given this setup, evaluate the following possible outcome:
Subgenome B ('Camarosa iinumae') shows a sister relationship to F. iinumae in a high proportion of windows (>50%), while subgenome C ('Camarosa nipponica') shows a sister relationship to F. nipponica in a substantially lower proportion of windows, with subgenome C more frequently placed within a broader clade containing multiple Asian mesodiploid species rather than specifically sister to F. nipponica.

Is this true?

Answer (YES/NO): NO